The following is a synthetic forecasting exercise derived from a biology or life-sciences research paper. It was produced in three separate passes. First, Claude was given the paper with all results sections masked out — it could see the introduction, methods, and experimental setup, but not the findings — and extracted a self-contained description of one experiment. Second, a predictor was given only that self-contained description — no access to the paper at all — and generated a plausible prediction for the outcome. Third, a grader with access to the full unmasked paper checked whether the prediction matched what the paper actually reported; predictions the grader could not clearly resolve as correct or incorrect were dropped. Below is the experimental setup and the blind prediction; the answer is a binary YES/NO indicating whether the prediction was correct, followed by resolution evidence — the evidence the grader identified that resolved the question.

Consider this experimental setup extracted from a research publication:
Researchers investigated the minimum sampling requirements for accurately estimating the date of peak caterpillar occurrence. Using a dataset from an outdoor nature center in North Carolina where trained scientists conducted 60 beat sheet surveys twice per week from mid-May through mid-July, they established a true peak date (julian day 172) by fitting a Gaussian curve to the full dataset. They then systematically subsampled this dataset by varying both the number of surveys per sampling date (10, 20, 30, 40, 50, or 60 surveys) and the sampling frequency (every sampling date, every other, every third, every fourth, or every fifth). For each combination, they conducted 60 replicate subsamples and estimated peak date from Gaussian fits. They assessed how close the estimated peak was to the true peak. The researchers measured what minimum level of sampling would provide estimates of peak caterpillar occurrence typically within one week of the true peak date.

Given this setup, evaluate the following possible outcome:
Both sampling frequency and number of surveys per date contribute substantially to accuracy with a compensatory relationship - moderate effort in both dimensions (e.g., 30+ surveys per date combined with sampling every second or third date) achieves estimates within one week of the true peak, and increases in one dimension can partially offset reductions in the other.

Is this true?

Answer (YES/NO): NO